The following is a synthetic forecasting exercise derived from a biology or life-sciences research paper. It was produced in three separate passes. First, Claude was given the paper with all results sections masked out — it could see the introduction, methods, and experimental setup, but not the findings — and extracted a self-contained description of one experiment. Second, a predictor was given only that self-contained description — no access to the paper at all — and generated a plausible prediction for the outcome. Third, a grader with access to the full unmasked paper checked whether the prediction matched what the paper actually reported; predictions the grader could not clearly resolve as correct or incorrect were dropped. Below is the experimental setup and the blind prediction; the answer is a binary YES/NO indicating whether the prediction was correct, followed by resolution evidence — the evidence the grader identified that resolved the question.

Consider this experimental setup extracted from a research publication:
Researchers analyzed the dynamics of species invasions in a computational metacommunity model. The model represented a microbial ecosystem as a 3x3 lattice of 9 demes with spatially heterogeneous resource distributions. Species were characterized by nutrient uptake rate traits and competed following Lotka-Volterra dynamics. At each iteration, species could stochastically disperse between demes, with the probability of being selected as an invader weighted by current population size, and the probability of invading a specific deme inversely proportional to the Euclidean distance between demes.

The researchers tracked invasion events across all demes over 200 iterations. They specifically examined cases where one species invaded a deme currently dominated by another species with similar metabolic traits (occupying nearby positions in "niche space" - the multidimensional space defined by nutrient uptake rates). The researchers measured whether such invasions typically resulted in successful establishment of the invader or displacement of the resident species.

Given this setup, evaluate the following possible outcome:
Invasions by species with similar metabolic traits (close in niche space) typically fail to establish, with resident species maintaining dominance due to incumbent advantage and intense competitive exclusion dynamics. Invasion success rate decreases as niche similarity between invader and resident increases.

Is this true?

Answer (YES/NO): NO